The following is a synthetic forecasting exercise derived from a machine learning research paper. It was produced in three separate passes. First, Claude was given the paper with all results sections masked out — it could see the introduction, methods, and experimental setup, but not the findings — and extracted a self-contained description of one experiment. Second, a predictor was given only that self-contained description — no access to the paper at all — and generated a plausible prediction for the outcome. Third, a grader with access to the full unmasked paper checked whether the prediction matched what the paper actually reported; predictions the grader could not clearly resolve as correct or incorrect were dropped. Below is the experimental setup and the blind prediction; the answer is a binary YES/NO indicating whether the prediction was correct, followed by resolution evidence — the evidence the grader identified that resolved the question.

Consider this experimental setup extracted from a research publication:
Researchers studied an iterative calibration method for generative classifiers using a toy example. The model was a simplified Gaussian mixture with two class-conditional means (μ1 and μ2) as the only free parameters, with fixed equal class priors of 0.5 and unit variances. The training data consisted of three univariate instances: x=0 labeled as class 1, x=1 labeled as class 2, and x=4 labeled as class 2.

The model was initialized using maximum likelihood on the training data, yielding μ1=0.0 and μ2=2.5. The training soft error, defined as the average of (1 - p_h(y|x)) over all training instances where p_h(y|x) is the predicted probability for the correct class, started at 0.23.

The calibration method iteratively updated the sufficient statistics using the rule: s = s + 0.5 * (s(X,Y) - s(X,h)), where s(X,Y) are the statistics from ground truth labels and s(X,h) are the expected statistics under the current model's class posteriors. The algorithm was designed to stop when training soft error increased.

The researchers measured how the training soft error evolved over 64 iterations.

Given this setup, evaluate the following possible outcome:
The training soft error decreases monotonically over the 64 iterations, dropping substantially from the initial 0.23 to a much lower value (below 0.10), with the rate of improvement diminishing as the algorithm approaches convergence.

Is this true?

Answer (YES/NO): YES